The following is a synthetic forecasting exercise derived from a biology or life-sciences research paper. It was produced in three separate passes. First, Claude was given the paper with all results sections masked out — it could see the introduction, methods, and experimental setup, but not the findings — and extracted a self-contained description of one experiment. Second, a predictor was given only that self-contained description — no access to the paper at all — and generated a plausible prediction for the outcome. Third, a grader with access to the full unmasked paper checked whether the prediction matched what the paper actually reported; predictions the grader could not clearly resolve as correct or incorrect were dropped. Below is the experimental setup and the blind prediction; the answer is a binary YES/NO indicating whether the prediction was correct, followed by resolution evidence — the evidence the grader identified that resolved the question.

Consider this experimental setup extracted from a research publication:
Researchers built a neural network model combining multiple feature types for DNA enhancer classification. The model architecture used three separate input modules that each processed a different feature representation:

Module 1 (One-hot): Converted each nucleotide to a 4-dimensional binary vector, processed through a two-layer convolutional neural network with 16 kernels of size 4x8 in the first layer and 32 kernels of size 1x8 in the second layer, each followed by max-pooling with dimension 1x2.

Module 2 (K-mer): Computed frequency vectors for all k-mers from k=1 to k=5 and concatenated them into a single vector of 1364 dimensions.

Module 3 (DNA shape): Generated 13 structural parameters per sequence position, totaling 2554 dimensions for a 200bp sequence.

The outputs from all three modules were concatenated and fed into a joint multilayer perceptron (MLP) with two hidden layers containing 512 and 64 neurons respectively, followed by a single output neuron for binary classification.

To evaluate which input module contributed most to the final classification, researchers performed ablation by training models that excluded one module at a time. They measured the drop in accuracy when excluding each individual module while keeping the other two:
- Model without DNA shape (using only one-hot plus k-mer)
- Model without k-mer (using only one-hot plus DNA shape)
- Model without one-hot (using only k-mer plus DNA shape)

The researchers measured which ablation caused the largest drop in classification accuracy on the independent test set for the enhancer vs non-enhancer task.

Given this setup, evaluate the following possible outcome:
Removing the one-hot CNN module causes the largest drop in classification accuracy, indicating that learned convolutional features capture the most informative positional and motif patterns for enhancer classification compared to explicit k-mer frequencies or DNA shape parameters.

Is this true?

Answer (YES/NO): NO